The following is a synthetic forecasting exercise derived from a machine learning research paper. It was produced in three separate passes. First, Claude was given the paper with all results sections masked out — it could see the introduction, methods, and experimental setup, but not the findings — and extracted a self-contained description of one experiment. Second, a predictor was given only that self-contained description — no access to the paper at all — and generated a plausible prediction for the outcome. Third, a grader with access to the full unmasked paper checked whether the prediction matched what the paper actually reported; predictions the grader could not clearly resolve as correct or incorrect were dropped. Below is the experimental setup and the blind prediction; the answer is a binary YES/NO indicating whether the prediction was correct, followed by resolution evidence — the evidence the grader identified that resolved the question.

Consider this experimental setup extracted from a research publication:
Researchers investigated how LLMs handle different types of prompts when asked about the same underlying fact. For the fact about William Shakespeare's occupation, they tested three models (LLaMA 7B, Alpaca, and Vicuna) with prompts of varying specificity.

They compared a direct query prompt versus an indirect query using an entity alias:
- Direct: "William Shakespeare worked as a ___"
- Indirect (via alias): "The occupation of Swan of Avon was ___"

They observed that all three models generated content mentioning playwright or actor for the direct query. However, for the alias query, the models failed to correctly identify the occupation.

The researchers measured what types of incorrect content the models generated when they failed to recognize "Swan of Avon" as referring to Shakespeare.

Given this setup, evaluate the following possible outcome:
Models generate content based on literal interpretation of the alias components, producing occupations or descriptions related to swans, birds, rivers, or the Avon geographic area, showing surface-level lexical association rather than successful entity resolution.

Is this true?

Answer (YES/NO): NO